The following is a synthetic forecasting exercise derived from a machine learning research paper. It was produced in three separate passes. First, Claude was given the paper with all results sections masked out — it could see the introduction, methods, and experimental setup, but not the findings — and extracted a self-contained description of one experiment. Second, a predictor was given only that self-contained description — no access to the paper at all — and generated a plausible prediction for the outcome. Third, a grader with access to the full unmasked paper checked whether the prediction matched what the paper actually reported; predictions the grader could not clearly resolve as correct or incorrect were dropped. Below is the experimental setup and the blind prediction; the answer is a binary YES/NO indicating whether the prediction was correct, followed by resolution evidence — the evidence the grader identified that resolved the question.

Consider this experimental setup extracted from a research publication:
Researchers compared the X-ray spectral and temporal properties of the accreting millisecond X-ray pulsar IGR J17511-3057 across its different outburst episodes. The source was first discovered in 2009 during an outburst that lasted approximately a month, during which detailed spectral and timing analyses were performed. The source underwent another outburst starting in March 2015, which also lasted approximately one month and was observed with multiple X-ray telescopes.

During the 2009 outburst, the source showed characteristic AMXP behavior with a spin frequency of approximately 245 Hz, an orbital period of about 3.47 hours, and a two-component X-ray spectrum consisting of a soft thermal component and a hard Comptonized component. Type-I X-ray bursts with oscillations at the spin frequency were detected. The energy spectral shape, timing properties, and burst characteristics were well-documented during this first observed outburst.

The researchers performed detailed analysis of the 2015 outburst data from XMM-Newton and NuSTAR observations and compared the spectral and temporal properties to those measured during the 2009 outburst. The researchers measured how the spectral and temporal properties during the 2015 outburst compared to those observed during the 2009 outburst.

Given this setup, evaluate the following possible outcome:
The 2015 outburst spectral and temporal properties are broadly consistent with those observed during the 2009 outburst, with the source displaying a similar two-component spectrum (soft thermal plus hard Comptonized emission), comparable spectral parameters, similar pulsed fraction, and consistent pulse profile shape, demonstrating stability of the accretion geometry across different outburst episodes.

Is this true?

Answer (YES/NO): YES